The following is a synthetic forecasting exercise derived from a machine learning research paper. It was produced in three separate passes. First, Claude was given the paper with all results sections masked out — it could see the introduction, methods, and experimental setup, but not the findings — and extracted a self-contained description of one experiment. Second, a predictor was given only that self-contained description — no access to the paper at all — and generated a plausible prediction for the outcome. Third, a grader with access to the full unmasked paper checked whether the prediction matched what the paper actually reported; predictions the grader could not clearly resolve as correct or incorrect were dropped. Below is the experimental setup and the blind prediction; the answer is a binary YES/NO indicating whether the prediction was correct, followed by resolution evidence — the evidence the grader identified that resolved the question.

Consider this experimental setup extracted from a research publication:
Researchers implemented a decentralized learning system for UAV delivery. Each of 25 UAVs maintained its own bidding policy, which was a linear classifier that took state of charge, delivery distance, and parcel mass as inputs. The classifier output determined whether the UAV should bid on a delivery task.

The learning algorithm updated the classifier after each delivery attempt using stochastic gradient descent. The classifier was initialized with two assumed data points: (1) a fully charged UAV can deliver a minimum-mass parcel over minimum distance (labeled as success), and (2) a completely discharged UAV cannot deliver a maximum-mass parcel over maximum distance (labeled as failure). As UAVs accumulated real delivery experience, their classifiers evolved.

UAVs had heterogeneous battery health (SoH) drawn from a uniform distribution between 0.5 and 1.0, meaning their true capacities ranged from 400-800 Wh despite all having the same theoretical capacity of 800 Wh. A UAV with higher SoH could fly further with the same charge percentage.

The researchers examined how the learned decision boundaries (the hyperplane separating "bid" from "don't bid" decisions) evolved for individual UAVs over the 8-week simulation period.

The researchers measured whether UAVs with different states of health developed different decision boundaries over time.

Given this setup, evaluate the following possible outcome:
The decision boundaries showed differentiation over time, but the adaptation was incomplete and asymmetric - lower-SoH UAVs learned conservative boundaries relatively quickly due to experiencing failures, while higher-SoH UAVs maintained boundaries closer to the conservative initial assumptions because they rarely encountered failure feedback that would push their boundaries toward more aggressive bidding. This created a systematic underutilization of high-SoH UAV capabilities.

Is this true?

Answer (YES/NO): NO